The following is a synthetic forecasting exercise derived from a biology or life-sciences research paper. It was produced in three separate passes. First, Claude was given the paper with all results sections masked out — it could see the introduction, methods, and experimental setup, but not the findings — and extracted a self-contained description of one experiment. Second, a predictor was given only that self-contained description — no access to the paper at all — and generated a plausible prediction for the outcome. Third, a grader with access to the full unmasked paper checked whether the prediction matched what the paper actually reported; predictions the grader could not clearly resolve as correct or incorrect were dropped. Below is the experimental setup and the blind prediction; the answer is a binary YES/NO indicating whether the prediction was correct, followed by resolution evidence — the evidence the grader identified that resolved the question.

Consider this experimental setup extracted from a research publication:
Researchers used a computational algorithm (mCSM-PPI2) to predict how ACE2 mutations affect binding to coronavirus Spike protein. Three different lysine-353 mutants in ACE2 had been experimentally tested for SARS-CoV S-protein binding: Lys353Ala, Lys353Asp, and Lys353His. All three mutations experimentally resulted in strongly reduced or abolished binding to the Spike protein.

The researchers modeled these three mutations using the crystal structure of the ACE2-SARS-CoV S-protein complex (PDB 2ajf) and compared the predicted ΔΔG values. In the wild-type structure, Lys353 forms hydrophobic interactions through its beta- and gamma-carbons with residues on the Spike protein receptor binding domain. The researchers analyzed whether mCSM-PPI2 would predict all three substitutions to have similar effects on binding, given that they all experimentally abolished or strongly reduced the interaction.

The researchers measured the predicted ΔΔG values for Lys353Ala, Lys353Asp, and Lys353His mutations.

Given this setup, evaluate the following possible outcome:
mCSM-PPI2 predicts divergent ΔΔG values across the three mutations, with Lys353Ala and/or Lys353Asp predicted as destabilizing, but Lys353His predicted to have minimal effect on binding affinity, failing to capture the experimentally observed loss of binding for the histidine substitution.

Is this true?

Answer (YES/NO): YES